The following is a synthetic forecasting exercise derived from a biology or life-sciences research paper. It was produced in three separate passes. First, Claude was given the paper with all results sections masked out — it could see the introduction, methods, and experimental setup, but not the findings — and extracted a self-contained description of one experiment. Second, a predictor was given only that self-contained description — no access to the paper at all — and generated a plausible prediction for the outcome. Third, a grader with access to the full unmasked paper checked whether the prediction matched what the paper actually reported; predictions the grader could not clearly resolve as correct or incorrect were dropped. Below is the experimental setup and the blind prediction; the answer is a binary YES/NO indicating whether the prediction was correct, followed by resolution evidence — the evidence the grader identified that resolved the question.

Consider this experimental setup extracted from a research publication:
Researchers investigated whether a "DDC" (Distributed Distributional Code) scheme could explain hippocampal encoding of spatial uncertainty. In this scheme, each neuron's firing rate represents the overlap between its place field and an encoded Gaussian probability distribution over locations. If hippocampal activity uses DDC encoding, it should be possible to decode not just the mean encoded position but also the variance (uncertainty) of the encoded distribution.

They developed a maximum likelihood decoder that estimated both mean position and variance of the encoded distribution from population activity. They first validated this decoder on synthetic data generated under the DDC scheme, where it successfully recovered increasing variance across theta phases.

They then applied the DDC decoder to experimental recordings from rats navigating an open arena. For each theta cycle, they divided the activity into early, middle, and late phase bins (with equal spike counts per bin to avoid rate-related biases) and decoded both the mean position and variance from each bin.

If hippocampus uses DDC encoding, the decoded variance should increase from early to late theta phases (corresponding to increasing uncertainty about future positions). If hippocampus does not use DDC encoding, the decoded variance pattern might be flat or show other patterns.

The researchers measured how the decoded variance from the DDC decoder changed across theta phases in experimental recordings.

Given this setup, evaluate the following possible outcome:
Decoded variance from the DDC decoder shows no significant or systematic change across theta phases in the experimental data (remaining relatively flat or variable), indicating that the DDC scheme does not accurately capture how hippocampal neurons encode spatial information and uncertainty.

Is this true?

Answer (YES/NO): YES